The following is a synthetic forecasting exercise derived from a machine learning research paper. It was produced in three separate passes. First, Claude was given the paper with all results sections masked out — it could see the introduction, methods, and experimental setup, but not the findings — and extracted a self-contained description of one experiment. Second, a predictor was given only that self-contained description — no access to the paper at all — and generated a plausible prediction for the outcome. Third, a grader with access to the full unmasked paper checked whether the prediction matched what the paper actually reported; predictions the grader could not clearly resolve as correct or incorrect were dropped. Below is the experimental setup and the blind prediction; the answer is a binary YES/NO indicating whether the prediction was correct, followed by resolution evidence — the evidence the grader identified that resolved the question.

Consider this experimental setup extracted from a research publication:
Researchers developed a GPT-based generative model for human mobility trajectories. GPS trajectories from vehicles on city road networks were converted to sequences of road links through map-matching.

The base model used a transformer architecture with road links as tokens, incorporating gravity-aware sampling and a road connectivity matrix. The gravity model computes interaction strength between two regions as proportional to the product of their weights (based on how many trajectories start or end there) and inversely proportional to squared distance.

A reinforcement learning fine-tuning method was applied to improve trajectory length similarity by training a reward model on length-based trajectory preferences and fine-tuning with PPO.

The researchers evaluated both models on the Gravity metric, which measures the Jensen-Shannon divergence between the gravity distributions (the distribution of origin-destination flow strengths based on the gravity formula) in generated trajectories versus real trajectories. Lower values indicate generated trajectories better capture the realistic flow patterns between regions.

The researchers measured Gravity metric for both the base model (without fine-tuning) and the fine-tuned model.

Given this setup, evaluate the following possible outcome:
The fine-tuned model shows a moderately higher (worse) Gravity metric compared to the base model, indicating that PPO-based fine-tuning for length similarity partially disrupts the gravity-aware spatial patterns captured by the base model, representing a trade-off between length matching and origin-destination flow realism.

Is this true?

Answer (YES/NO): NO